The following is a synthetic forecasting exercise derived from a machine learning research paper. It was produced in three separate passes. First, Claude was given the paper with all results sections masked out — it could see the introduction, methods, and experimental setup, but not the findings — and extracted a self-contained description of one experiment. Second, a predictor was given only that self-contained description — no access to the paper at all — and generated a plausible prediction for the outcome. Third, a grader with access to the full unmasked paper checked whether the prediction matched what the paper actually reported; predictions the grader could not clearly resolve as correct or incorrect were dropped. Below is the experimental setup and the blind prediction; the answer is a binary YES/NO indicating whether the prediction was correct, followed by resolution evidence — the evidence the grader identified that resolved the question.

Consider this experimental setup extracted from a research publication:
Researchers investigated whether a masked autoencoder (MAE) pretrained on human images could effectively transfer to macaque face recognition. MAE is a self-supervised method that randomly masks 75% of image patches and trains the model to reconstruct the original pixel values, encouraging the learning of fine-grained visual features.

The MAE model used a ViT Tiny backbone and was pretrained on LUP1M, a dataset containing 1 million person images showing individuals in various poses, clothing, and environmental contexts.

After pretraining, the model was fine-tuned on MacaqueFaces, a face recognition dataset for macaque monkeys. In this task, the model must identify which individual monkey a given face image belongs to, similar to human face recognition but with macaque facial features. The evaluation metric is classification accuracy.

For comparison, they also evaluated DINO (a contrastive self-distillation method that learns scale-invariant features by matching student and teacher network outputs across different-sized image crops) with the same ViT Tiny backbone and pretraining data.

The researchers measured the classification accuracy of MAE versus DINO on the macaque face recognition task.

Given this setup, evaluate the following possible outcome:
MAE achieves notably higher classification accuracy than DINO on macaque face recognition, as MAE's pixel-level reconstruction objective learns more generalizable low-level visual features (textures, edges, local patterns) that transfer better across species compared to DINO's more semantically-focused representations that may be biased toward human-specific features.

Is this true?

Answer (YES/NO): NO